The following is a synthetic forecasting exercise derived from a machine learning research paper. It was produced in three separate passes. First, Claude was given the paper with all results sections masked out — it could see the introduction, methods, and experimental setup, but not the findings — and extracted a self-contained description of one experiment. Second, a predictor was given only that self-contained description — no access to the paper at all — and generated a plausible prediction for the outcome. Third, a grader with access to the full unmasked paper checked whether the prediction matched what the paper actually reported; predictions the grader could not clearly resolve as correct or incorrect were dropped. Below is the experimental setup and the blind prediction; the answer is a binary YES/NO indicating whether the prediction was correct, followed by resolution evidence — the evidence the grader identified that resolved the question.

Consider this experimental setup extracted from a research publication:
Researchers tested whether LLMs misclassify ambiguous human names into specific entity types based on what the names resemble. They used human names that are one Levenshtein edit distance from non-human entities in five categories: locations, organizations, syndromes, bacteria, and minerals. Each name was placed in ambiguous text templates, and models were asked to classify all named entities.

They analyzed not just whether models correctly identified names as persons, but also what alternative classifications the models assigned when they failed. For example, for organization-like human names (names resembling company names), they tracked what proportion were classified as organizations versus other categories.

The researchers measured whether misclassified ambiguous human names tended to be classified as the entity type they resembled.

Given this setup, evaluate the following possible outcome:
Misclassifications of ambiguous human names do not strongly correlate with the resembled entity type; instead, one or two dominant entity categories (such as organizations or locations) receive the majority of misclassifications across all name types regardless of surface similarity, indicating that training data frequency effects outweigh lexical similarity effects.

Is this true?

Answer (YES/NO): NO